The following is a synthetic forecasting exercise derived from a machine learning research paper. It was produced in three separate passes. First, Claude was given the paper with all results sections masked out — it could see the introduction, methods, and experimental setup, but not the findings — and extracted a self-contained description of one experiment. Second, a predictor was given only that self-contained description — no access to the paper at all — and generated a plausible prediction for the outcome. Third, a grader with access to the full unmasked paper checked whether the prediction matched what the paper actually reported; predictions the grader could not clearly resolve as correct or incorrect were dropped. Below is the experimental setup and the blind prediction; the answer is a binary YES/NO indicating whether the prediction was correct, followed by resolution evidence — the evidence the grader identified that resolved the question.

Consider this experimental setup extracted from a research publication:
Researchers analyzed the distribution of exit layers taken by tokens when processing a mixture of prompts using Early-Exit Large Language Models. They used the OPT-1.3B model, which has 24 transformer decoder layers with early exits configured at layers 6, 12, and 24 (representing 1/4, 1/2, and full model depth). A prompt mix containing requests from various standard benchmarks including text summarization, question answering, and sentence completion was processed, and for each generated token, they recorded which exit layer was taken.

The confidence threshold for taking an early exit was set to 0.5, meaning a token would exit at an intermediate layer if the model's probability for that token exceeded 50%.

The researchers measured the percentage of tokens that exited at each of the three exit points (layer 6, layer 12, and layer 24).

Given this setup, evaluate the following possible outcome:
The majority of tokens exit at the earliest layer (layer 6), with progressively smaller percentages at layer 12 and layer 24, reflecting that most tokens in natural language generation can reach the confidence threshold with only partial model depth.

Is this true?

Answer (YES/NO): NO